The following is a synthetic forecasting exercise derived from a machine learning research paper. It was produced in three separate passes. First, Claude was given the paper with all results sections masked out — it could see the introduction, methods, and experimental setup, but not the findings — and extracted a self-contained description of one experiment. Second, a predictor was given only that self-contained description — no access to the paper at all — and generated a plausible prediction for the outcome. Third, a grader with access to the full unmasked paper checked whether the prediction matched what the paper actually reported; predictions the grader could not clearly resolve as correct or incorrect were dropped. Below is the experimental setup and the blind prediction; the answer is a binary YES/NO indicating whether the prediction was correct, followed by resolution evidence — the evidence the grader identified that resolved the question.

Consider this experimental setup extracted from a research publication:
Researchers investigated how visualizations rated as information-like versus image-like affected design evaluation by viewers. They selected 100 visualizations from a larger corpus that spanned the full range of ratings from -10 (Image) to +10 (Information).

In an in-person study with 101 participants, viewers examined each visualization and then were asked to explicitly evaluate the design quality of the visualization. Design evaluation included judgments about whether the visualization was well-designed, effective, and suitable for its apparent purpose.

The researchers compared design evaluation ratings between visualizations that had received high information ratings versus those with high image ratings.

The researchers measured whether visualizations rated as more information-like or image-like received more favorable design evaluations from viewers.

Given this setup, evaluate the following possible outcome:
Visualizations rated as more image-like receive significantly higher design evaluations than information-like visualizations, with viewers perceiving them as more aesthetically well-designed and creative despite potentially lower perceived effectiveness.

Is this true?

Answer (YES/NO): NO